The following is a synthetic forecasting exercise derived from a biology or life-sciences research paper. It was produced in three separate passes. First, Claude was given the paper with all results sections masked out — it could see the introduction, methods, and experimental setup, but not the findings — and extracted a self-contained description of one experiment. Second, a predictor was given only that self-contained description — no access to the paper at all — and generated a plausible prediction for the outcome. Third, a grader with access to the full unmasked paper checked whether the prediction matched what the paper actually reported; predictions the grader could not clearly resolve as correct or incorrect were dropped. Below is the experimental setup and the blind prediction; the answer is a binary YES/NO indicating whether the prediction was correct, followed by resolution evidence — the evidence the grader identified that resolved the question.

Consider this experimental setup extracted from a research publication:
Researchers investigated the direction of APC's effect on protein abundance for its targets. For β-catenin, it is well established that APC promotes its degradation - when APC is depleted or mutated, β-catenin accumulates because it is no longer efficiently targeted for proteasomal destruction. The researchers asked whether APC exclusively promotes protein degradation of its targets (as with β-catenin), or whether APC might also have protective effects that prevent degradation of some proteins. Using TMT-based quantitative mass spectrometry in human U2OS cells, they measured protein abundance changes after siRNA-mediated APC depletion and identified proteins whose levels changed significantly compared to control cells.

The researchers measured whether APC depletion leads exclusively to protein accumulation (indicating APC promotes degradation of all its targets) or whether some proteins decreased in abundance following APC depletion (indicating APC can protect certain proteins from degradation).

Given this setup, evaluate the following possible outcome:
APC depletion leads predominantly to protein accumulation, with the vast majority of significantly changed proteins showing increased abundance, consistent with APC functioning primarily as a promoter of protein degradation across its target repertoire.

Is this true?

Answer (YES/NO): NO